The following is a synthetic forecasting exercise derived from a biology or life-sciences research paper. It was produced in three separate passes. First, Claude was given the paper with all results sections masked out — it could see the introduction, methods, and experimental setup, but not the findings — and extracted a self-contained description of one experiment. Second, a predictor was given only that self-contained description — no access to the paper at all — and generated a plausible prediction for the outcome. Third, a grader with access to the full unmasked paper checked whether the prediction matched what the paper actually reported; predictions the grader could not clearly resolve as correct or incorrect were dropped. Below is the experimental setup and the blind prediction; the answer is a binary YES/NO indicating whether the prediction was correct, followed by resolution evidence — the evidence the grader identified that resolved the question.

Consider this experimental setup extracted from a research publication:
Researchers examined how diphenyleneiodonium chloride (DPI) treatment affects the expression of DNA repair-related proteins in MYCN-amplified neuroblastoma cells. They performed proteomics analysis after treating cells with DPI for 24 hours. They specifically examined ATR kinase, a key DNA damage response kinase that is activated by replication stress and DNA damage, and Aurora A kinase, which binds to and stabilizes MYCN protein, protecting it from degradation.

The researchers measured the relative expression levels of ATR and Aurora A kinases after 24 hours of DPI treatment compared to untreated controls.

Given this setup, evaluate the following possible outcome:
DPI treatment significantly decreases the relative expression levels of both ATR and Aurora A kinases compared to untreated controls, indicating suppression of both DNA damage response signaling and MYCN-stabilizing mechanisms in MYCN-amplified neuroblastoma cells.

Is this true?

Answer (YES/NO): YES